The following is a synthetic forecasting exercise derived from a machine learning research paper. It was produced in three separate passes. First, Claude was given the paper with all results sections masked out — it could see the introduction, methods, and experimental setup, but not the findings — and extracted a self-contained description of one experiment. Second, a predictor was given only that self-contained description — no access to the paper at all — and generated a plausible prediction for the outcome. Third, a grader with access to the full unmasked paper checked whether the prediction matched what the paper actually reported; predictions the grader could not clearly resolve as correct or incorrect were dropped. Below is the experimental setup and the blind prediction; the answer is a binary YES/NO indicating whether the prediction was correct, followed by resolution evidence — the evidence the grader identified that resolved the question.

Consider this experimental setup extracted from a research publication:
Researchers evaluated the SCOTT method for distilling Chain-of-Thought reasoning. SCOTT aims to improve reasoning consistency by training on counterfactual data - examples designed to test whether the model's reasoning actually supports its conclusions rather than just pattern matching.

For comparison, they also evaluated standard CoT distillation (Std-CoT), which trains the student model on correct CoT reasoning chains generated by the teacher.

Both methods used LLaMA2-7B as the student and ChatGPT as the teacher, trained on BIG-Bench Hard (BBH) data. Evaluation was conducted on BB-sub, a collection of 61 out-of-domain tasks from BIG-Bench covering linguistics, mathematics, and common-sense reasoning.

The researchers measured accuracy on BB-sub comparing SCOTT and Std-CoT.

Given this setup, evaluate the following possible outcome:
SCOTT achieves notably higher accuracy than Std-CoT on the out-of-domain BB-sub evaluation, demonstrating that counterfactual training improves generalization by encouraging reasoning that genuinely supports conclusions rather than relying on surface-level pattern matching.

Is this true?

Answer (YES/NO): NO